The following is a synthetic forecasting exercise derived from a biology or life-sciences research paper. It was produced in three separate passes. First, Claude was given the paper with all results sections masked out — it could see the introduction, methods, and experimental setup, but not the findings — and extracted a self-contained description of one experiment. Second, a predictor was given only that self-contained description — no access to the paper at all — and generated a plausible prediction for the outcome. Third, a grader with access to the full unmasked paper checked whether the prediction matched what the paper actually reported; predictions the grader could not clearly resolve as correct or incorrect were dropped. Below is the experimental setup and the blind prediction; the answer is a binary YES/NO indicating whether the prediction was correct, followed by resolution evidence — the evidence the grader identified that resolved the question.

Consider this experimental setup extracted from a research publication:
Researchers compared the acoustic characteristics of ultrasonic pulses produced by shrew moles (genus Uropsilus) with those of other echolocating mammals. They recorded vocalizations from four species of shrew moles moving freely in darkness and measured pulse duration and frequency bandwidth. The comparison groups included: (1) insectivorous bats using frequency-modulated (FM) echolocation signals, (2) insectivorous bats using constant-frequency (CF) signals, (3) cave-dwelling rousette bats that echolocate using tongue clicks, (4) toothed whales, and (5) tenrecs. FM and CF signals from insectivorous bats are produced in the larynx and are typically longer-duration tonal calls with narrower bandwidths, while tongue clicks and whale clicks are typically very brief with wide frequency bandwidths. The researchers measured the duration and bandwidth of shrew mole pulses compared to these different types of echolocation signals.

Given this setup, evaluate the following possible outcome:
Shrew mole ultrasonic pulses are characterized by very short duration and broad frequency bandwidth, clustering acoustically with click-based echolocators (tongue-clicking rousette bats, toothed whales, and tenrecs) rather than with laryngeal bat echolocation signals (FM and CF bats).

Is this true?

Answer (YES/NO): YES